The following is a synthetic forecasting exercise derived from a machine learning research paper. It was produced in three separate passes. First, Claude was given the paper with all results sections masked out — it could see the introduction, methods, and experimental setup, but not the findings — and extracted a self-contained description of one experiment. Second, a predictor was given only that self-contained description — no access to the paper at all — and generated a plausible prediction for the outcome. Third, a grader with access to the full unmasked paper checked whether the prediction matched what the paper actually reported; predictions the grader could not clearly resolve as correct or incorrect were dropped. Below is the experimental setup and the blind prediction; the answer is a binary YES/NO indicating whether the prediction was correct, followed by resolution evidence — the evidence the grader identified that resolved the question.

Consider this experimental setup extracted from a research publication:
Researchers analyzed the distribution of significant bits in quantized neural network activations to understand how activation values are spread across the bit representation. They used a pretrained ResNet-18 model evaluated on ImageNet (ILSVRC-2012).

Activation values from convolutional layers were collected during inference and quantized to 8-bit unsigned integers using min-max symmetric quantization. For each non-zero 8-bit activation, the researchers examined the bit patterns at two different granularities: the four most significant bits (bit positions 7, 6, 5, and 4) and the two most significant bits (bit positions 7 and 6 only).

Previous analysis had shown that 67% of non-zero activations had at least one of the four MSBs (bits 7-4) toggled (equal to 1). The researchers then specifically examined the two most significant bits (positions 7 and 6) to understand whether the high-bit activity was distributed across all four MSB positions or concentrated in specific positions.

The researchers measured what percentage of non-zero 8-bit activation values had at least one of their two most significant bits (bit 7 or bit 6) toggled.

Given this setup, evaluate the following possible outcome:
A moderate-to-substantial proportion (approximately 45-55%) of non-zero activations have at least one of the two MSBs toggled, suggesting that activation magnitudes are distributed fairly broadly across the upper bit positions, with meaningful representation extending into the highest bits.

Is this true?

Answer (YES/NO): NO